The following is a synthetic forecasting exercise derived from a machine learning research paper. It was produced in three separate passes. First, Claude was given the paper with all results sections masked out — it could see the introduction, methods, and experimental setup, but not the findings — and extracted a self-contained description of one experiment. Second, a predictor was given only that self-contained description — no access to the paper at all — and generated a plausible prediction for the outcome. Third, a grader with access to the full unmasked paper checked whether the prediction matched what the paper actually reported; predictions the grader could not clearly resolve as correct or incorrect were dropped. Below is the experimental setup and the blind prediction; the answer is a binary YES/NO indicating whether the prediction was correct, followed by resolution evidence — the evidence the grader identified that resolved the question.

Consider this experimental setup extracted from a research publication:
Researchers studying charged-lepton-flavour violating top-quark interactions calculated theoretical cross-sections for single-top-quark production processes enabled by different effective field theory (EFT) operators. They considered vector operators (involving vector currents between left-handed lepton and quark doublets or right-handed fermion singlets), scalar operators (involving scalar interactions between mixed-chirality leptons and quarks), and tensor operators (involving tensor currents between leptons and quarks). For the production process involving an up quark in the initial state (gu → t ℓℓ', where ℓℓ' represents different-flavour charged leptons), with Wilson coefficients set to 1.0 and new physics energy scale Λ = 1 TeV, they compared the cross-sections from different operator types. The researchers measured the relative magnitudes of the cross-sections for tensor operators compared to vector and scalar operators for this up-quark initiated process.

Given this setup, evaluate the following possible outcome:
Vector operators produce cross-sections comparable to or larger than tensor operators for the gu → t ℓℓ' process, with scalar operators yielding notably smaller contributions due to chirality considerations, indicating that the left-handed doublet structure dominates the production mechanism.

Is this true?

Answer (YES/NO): NO